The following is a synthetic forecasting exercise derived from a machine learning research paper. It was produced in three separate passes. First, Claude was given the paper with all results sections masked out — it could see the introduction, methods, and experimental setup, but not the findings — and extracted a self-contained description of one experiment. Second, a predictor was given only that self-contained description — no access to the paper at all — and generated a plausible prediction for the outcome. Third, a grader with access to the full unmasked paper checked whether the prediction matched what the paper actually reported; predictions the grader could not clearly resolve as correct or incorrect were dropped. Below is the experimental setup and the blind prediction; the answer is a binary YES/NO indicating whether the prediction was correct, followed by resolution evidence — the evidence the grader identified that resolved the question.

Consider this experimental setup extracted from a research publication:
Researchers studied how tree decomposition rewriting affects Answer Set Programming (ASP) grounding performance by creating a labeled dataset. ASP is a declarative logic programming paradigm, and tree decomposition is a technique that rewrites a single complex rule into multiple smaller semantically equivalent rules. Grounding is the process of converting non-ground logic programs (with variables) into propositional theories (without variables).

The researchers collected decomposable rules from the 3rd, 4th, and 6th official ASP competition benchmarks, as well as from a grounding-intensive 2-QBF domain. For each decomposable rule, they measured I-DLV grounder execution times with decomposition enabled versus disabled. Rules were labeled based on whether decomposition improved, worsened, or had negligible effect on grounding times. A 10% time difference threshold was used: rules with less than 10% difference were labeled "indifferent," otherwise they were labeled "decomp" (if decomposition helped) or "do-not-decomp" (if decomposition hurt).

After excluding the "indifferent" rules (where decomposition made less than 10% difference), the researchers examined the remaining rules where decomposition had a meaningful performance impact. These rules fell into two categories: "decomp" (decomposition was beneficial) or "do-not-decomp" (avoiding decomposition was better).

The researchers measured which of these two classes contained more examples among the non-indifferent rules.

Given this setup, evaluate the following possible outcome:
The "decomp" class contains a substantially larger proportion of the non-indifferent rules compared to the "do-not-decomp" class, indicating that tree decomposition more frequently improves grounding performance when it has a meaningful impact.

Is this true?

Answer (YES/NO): NO